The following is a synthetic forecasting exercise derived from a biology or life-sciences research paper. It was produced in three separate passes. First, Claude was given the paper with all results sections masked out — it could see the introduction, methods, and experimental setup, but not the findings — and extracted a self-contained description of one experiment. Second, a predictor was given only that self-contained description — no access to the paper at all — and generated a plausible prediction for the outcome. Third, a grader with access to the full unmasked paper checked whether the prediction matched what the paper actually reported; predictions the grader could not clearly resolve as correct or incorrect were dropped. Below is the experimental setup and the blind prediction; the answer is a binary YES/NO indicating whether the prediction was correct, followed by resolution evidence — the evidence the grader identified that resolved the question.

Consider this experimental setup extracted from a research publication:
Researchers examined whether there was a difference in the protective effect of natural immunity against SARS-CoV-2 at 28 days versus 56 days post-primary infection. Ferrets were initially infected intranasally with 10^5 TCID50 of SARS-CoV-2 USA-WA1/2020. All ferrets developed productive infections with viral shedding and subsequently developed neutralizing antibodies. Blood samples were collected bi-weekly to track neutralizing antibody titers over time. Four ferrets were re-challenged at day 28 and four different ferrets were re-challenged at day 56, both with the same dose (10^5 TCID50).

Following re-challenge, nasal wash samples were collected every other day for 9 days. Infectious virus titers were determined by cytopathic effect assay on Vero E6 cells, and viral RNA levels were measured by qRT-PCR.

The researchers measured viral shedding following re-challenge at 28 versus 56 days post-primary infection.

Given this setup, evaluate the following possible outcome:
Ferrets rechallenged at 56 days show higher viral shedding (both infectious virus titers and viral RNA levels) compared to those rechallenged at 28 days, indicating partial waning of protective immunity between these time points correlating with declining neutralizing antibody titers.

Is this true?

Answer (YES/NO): NO